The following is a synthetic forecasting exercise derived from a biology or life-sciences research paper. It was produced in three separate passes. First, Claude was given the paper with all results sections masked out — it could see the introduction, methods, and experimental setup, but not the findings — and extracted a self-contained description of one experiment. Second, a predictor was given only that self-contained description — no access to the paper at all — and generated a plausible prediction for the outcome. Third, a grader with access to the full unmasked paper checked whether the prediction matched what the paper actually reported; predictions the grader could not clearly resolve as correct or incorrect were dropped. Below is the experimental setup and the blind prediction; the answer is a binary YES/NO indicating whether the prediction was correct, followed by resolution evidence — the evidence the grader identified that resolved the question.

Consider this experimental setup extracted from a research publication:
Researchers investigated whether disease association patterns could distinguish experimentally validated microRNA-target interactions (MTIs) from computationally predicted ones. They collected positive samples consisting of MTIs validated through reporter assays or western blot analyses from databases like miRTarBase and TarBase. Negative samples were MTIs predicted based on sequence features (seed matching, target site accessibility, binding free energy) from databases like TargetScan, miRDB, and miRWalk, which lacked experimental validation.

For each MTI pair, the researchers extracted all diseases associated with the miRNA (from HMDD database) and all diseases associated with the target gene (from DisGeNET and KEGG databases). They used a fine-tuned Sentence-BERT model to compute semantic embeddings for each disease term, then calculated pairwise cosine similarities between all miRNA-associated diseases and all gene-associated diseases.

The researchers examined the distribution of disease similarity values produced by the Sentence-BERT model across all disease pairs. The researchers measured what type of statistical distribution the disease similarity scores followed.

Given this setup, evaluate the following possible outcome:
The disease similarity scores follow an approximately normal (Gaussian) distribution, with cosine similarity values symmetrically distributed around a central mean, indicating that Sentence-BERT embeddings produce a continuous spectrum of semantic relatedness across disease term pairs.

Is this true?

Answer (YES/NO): NO